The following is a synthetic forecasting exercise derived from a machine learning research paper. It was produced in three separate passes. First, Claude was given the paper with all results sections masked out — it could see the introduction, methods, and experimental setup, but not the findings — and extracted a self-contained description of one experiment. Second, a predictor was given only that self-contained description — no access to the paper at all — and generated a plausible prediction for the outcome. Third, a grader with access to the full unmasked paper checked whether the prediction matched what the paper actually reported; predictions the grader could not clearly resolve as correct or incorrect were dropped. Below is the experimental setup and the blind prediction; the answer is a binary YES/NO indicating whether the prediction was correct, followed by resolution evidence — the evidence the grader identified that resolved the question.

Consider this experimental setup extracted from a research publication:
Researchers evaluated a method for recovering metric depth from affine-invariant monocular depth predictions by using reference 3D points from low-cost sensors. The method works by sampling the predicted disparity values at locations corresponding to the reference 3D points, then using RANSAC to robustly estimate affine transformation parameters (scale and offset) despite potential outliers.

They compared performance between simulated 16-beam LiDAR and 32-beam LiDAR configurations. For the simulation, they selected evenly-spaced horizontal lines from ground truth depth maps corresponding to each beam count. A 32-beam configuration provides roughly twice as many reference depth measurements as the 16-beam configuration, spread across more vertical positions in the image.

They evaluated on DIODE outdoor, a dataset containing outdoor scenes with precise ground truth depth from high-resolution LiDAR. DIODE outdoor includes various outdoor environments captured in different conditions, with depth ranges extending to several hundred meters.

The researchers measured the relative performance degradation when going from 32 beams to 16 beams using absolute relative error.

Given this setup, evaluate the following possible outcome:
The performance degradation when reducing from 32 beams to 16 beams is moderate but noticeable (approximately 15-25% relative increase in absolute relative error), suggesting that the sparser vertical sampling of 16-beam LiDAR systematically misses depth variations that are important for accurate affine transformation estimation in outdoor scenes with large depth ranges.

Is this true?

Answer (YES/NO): NO